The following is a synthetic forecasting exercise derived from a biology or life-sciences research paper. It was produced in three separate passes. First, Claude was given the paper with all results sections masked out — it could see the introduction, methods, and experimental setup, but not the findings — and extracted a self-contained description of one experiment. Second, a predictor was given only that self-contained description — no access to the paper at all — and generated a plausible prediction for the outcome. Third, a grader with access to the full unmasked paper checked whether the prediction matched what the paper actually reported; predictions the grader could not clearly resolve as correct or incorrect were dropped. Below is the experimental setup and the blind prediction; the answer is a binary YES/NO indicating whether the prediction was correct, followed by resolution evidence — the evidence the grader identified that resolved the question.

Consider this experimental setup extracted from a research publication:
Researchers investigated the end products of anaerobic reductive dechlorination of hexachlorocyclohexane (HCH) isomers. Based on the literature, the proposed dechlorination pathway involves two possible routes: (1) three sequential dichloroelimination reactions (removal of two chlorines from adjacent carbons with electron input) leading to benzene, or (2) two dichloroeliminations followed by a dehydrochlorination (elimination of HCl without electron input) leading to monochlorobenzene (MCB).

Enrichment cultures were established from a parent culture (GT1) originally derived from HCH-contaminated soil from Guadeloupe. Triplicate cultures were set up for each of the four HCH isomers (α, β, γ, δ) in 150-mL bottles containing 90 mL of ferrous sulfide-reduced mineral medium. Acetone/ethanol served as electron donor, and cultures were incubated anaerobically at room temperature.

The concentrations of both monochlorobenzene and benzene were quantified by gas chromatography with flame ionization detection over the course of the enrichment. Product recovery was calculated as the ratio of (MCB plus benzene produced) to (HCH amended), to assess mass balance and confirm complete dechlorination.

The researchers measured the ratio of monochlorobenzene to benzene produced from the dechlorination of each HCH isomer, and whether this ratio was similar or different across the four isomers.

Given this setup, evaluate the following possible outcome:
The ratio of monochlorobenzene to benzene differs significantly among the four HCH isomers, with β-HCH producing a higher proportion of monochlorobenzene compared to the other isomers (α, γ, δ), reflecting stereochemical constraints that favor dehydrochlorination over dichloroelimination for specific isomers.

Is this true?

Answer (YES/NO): NO